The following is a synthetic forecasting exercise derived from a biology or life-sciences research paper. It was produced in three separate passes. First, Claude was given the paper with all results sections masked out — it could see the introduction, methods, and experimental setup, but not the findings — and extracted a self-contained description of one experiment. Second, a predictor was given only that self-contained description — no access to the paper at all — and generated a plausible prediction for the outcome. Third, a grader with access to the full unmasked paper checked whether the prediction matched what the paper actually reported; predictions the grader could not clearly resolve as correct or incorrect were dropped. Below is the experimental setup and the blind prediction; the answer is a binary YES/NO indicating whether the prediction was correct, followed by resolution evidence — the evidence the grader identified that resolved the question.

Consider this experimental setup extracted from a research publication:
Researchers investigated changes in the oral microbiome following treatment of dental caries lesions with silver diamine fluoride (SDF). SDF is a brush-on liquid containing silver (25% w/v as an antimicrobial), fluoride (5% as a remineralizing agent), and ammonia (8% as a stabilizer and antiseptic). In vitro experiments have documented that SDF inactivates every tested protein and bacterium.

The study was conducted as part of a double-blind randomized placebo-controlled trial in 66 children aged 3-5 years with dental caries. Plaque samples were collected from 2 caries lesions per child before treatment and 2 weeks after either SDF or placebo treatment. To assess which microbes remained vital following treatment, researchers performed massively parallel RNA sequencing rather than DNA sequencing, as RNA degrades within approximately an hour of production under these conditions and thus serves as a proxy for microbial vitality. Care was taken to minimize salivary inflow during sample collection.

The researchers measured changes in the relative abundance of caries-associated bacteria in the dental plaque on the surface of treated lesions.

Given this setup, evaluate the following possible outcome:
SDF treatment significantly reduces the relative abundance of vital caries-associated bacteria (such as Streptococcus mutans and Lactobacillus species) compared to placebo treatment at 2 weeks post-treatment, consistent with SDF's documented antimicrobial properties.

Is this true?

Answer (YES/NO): NO